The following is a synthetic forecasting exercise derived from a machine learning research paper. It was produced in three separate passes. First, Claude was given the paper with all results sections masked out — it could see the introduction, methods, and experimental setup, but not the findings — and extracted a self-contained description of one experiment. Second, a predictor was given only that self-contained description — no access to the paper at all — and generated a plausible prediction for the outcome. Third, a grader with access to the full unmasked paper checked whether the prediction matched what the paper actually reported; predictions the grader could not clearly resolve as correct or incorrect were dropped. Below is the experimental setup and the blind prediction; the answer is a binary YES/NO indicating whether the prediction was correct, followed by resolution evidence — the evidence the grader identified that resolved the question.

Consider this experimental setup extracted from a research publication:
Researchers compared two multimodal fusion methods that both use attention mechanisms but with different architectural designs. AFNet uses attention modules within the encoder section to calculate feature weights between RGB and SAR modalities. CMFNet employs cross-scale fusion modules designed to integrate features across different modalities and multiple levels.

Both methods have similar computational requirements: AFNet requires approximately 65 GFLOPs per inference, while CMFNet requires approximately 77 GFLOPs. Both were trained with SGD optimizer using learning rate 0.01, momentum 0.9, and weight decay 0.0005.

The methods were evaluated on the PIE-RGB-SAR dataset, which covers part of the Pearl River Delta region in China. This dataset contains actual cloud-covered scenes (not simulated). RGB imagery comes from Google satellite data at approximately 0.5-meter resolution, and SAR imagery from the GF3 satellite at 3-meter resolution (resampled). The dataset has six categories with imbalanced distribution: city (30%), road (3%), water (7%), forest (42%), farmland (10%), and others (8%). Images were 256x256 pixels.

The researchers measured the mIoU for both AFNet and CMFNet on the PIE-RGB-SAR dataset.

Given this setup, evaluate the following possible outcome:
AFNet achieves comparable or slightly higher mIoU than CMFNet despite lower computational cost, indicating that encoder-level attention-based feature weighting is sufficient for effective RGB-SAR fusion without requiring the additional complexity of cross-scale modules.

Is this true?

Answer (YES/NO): NO